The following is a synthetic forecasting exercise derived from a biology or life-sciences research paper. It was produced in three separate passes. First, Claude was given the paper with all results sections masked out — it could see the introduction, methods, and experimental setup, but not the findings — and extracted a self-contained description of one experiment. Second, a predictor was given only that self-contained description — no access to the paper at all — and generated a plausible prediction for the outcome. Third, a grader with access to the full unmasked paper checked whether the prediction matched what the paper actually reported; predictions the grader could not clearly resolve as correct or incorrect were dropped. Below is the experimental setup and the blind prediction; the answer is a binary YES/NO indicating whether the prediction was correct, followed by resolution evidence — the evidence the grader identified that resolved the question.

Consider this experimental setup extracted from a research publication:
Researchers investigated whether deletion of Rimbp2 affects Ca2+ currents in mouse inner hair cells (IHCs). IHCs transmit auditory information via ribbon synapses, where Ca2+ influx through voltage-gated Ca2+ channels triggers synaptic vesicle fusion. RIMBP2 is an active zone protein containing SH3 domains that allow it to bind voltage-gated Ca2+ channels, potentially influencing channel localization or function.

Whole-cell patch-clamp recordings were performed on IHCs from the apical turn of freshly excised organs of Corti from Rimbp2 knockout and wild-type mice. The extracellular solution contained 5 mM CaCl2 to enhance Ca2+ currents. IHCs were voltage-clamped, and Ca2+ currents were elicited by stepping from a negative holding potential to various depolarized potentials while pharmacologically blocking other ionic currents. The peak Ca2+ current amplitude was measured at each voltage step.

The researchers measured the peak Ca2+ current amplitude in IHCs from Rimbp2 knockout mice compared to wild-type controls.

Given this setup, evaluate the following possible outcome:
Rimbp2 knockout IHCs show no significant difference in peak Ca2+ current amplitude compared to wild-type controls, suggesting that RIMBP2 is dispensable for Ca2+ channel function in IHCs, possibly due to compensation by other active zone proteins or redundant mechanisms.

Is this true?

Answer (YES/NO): YES